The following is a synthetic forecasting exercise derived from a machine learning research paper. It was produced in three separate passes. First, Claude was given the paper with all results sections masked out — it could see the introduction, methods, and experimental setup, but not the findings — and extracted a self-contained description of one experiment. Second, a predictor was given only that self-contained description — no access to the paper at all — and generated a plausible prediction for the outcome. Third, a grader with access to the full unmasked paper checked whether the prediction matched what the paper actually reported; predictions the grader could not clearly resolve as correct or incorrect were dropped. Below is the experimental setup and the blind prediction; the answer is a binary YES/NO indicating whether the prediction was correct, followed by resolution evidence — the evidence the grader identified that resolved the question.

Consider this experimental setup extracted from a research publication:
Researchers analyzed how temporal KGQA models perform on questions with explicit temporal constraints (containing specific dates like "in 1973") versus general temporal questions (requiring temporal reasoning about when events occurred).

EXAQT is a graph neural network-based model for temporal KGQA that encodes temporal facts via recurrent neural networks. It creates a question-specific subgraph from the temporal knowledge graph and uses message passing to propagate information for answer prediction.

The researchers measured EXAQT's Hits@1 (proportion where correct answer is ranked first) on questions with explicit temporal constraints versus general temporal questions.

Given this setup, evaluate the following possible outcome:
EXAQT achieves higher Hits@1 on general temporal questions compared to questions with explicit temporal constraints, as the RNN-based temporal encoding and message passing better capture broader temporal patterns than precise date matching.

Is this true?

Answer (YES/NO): YES